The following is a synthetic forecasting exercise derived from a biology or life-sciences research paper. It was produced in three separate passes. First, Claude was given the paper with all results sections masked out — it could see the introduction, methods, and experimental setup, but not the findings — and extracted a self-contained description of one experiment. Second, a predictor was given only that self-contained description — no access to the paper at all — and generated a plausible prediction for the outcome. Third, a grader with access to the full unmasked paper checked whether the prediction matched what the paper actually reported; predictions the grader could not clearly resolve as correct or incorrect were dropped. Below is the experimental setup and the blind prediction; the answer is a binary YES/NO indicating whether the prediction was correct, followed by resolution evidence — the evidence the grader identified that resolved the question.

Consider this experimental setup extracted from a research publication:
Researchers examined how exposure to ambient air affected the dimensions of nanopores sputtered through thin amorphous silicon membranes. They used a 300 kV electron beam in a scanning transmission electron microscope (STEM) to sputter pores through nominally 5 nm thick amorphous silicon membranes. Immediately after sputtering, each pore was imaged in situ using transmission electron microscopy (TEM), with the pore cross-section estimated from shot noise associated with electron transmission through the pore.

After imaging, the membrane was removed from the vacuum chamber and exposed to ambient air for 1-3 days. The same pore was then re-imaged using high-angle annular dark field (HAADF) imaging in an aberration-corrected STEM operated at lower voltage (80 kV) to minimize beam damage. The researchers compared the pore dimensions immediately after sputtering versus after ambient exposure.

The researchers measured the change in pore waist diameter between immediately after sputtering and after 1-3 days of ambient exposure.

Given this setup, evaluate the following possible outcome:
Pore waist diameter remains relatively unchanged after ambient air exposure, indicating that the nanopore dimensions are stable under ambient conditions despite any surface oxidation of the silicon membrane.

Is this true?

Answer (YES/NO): NO